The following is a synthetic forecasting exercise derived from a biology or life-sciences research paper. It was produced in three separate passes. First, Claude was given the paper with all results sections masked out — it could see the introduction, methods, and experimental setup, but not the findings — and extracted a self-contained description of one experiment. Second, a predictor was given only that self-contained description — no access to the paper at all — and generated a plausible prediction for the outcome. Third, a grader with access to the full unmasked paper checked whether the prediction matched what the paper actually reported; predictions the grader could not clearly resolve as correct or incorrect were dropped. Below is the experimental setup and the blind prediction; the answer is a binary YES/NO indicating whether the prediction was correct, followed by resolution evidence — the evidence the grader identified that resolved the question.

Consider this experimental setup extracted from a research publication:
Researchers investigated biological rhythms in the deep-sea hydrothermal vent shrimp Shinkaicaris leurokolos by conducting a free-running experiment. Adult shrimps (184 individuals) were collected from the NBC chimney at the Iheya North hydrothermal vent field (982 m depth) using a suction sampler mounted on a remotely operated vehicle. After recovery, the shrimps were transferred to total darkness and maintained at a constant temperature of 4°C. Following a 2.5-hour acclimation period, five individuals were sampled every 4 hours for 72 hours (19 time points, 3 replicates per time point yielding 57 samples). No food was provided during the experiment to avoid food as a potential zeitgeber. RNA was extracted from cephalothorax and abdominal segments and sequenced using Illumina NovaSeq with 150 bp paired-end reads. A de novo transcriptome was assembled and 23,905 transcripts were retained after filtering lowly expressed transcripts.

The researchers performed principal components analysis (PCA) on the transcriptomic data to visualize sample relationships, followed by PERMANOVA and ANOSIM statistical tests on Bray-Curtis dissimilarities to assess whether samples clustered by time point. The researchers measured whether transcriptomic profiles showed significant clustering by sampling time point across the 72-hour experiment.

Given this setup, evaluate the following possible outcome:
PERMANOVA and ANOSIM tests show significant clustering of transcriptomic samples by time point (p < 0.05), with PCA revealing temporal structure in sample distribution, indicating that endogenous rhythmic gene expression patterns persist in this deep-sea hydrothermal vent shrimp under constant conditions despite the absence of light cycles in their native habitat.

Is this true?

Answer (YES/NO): NO